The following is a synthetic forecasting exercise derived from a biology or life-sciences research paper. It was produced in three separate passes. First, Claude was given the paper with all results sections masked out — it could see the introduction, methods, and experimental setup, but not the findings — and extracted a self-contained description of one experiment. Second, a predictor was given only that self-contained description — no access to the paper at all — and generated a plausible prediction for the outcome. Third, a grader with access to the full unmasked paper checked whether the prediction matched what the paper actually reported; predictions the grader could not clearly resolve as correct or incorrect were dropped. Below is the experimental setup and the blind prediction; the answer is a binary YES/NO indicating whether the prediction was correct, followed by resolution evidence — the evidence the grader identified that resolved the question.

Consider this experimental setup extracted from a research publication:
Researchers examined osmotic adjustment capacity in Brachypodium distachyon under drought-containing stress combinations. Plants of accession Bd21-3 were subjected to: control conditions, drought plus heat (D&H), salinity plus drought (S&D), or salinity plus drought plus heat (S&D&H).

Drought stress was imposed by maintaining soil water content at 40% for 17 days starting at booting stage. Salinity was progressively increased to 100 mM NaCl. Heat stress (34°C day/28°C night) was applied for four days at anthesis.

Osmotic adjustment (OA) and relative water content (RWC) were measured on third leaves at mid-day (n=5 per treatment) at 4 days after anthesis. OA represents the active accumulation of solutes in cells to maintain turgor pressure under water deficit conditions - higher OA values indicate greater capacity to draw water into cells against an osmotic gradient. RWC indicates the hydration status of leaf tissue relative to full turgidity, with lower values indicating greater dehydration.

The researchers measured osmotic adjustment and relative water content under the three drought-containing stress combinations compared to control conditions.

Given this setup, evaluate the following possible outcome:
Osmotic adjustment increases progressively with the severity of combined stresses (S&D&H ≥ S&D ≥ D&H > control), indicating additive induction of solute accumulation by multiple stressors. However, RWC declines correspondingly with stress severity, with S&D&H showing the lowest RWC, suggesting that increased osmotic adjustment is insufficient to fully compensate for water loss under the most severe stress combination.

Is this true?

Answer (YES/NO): NO